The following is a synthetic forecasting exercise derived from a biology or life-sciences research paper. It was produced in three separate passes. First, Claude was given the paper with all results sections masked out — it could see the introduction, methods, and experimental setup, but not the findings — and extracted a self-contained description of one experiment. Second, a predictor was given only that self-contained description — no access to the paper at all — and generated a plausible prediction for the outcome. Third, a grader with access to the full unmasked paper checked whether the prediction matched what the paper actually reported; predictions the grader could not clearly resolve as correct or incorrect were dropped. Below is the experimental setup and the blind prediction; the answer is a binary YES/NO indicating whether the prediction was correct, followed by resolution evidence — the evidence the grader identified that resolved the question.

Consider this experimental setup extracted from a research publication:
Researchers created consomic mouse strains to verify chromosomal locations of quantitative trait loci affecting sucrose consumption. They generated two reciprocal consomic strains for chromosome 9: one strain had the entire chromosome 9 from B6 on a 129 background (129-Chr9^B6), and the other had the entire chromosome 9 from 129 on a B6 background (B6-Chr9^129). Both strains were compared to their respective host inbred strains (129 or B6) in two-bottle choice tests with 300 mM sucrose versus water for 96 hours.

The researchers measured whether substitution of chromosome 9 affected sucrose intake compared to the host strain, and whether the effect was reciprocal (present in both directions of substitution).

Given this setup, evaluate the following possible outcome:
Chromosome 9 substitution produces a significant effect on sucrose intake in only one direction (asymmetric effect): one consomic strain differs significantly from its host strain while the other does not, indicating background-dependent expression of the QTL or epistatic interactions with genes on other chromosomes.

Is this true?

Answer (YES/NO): NO